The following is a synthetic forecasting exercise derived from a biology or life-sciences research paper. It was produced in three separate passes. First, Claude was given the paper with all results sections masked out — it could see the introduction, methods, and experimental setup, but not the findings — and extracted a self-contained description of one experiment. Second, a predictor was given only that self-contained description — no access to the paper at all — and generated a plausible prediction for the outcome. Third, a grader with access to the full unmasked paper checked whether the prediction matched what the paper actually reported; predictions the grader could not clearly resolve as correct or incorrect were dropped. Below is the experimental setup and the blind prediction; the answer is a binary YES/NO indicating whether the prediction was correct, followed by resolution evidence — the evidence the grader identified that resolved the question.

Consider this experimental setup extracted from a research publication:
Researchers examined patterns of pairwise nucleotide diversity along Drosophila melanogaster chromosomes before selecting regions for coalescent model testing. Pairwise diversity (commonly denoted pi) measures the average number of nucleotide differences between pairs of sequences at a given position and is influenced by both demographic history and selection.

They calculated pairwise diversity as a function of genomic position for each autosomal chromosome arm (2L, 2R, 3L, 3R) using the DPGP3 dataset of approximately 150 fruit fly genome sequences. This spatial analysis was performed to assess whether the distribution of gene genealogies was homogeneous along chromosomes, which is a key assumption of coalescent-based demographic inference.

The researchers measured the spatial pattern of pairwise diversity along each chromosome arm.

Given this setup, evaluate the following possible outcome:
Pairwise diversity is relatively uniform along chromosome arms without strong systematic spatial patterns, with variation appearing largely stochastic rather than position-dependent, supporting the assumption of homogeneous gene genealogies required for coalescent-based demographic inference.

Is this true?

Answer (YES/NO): NO